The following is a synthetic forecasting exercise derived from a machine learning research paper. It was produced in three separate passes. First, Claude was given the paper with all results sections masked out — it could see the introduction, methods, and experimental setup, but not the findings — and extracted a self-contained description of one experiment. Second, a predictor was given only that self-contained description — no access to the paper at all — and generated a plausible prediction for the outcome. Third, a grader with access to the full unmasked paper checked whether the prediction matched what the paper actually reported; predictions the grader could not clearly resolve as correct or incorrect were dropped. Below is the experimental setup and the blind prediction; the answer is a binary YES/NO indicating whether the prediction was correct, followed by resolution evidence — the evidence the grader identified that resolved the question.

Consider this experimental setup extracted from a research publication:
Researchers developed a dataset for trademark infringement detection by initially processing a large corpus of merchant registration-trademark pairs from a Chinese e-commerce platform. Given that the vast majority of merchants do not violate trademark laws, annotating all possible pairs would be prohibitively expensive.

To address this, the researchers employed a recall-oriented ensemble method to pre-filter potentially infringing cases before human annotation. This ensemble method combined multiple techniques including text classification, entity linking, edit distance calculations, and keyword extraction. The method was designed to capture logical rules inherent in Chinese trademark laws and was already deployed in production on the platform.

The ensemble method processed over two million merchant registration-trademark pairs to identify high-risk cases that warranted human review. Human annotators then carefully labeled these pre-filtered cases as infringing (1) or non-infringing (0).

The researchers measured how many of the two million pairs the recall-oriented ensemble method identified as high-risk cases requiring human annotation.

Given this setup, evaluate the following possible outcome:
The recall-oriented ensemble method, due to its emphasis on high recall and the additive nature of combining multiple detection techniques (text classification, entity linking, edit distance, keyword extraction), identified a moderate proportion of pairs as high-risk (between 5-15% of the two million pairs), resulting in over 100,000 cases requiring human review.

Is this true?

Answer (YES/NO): NO